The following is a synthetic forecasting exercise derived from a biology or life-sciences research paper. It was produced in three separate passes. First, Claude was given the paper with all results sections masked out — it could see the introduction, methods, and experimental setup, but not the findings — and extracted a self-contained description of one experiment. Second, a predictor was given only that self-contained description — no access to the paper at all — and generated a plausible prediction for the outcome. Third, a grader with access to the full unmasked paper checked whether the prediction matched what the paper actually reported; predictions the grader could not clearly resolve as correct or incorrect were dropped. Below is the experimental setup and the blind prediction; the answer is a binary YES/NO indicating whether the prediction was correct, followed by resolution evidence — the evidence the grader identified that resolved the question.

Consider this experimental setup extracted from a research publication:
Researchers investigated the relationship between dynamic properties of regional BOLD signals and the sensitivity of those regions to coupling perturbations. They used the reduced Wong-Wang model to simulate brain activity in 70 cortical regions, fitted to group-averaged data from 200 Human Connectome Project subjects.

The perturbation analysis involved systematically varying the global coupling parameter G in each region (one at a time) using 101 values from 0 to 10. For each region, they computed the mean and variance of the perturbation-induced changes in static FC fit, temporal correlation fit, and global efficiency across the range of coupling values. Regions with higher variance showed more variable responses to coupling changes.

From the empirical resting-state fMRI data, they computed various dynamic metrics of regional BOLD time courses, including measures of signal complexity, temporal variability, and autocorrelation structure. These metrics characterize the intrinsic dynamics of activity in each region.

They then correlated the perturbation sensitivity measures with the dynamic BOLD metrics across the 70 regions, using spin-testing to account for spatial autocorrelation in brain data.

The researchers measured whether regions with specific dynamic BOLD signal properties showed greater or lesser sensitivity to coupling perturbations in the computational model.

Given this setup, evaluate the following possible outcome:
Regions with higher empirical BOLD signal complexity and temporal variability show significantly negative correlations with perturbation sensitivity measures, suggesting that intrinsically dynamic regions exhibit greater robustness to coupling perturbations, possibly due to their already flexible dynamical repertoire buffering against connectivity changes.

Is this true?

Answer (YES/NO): NO